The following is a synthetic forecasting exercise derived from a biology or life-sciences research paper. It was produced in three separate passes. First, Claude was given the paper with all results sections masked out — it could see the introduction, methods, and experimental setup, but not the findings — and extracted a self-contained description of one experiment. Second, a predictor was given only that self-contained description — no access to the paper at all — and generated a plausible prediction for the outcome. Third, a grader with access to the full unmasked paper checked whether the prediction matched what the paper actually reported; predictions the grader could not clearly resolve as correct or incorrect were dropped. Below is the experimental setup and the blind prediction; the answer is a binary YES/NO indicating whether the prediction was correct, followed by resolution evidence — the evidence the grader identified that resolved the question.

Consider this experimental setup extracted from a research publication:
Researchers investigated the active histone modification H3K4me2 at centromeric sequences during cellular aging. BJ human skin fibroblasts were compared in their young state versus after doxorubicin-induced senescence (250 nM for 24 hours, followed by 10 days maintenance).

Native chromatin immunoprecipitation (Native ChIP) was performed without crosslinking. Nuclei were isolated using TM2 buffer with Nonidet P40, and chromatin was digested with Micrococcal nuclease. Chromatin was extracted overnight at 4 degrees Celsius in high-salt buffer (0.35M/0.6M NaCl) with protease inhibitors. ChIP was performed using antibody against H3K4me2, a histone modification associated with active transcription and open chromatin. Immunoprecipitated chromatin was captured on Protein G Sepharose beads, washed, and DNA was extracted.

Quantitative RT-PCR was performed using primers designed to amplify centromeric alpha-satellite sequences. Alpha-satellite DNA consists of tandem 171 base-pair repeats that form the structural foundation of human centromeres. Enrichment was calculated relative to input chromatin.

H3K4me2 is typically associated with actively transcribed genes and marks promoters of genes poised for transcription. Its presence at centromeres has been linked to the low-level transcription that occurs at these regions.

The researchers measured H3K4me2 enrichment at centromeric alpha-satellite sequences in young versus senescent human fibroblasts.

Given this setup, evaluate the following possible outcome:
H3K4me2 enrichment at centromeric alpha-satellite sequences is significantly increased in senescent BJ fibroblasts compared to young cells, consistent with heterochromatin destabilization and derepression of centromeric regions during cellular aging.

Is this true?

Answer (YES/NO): NO